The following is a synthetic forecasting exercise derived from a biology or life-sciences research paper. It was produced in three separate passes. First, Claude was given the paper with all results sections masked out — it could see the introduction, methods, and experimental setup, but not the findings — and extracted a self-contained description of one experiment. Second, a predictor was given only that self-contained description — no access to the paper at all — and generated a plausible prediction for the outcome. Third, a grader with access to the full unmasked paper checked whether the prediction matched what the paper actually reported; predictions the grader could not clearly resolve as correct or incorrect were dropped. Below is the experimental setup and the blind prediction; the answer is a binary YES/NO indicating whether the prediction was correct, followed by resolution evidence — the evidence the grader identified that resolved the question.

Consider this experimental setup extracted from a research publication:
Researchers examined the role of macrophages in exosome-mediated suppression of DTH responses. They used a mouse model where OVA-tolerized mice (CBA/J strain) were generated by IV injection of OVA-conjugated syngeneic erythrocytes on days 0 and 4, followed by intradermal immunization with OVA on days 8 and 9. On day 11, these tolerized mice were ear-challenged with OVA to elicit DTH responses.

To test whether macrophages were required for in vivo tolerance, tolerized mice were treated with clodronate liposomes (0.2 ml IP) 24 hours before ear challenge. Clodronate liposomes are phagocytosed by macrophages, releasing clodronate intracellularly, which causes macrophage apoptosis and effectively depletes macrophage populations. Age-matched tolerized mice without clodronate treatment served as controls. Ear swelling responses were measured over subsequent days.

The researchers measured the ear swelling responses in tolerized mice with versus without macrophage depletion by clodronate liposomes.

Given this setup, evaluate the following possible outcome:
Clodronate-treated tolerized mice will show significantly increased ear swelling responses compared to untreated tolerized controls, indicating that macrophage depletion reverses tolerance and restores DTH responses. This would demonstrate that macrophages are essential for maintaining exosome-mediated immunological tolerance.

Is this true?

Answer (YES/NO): YES